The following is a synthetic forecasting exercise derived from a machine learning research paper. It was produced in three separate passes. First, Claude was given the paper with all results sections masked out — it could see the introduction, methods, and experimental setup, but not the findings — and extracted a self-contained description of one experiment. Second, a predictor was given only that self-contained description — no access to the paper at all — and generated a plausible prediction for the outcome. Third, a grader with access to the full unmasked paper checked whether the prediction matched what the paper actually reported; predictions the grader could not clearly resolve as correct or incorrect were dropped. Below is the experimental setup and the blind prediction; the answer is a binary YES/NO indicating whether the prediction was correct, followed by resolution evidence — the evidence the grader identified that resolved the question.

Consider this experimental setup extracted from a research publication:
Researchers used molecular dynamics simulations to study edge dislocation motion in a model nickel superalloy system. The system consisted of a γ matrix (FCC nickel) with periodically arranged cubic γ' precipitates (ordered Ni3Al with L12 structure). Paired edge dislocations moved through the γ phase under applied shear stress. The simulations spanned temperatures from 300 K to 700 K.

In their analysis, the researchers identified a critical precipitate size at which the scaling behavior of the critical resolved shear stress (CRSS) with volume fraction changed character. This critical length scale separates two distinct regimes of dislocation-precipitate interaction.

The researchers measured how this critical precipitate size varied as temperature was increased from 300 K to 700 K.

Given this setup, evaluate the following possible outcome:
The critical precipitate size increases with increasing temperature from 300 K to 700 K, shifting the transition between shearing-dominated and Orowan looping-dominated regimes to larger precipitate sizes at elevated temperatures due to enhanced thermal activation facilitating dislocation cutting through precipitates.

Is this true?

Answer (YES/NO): NO